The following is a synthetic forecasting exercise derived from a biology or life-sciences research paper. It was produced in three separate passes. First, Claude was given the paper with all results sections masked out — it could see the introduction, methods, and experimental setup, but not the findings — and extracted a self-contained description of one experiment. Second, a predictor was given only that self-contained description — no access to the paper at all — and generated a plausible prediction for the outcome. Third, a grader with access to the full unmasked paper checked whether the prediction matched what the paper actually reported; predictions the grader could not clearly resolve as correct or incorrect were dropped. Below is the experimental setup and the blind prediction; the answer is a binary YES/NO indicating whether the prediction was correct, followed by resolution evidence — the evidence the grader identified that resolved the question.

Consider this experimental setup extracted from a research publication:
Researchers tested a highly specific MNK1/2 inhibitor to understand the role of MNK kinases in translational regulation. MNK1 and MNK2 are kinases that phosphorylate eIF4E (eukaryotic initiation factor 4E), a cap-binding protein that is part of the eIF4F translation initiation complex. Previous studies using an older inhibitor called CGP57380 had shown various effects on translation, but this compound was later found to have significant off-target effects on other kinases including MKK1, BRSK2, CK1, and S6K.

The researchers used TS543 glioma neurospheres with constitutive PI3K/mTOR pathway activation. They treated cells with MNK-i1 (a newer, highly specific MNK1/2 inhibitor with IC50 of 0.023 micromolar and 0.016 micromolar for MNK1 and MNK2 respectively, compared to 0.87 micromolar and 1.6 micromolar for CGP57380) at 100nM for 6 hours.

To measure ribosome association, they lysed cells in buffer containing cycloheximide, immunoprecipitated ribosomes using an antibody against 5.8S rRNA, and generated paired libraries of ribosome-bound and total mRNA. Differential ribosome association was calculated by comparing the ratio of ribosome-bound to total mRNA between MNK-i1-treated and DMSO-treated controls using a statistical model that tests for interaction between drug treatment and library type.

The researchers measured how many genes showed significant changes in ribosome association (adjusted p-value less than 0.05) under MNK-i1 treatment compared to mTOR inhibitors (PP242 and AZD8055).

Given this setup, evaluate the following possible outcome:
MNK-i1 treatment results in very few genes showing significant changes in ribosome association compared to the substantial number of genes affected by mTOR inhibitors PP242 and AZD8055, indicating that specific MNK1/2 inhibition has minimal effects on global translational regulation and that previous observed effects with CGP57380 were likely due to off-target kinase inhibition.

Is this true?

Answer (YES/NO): YES